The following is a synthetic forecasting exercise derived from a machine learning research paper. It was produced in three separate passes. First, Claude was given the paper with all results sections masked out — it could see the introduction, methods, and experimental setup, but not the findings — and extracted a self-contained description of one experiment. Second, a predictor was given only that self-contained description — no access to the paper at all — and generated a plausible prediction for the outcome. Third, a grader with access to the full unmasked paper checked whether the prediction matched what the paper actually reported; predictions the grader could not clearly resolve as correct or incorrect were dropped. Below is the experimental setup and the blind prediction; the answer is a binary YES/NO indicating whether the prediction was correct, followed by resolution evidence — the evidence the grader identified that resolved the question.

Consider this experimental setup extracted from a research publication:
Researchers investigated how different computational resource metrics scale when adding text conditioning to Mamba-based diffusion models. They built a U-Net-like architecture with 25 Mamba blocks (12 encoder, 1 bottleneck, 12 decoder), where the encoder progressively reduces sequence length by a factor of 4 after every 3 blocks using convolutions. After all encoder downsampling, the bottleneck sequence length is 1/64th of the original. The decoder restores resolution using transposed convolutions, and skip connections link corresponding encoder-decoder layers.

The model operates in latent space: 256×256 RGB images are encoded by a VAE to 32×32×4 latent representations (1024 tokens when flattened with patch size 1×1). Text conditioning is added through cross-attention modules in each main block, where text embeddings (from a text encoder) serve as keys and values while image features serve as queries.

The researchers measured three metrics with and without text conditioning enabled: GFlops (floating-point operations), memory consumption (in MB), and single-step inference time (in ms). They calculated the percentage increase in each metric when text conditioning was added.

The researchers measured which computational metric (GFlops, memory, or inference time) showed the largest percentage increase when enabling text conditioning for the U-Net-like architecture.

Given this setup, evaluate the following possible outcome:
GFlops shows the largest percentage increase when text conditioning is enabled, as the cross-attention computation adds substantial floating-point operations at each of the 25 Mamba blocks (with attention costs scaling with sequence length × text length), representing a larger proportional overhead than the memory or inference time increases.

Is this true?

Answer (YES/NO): YES